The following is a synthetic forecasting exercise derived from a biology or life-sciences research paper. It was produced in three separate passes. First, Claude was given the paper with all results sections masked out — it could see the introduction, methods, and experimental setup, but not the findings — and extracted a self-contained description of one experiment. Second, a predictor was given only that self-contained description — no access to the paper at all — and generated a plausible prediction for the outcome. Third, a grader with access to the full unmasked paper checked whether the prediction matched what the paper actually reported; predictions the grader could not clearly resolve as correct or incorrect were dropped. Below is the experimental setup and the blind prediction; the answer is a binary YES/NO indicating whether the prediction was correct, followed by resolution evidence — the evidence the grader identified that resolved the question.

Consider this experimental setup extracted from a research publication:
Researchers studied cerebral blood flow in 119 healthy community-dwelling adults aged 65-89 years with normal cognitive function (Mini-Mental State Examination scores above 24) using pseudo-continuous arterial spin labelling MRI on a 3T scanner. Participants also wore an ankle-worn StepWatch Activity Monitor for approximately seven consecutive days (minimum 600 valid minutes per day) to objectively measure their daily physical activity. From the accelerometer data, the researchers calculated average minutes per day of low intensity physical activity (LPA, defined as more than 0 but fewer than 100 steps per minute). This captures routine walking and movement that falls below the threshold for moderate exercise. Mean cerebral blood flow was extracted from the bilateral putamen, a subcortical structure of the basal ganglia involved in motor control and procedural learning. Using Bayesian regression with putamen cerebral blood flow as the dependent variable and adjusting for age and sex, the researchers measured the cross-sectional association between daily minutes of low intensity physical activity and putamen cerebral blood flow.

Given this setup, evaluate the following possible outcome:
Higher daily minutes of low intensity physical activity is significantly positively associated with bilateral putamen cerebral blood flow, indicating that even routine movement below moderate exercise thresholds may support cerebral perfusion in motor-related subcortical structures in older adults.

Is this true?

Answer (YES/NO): NO